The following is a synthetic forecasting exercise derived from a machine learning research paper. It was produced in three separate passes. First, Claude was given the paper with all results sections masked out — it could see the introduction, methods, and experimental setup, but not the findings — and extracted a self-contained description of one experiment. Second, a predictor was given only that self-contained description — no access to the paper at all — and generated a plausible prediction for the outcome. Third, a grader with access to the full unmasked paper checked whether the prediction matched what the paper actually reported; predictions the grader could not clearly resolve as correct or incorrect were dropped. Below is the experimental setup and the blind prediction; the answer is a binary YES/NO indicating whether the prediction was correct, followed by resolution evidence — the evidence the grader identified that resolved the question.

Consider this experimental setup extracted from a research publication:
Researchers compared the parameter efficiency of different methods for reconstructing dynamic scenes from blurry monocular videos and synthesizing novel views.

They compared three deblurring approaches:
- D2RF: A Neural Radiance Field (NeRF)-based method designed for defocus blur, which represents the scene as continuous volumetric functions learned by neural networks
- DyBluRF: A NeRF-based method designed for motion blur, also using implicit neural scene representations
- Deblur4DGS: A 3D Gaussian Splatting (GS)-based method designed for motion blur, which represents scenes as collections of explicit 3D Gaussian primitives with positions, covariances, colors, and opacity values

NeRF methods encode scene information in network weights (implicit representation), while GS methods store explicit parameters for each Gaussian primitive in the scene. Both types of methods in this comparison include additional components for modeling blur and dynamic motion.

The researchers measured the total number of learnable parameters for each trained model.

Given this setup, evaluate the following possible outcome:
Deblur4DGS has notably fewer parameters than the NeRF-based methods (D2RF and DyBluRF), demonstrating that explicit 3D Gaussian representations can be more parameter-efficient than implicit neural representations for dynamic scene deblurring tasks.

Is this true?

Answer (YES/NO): NO